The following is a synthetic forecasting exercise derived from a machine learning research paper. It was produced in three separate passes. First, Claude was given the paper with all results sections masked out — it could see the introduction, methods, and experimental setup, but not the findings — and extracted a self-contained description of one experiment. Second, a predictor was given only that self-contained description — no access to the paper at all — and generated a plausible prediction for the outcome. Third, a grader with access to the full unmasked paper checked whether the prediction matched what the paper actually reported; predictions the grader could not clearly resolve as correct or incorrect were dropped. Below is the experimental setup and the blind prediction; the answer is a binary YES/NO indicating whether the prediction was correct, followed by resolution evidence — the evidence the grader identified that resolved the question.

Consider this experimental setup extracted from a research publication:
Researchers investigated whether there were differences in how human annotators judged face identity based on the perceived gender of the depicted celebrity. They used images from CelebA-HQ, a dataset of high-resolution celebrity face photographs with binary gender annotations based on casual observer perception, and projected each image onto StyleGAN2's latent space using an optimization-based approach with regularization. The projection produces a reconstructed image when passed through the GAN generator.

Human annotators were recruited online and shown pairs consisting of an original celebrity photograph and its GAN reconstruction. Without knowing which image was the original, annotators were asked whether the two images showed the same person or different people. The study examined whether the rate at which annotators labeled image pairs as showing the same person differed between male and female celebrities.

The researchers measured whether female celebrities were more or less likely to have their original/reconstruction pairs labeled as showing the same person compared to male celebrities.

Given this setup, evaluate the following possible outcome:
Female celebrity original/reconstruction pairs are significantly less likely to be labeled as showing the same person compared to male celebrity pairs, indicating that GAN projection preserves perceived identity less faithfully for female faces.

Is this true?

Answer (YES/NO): NO